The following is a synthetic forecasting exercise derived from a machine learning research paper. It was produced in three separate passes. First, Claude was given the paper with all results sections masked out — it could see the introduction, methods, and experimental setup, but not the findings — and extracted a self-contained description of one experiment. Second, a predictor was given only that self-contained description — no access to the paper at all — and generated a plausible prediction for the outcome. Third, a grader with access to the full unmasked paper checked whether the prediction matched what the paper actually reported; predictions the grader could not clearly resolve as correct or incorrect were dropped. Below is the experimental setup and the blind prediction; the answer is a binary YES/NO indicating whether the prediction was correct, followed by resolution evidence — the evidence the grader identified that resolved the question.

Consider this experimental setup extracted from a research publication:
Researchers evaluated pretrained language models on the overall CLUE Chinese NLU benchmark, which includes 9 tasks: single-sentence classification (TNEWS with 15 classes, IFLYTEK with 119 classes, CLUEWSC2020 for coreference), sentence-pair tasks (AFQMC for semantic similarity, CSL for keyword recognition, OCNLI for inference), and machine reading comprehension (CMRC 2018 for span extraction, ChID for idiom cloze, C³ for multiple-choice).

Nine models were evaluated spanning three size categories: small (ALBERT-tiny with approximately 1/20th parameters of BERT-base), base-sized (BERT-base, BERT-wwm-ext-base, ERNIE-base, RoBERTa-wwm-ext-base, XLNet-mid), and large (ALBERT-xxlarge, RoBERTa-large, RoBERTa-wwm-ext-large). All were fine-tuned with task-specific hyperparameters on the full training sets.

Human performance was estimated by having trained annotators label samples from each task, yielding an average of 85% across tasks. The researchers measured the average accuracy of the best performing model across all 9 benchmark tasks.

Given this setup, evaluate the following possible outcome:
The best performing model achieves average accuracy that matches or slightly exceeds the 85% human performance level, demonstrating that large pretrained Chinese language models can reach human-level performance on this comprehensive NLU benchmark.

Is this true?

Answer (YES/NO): NO